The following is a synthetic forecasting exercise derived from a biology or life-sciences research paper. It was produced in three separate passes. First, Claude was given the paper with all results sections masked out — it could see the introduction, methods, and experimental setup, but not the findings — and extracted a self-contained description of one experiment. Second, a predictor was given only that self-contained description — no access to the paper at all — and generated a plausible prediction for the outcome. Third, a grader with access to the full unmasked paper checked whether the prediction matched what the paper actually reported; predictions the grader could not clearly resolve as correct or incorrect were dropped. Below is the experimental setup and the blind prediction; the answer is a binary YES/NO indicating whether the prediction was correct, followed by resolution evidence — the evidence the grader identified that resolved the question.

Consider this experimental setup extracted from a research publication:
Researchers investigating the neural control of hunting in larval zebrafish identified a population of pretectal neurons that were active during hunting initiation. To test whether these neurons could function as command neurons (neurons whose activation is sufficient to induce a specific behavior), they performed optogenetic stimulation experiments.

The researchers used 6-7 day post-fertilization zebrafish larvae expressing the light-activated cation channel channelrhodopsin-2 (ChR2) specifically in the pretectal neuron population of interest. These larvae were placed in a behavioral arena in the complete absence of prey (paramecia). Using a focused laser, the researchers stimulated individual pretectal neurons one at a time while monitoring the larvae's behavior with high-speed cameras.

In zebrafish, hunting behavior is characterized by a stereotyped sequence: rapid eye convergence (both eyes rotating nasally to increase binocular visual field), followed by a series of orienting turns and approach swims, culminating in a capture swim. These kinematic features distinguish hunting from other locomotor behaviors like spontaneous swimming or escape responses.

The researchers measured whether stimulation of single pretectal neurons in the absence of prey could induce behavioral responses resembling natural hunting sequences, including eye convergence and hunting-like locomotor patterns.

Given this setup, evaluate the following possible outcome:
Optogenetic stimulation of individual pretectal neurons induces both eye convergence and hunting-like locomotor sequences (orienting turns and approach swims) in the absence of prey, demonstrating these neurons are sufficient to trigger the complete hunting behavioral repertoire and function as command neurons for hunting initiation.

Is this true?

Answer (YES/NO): YES